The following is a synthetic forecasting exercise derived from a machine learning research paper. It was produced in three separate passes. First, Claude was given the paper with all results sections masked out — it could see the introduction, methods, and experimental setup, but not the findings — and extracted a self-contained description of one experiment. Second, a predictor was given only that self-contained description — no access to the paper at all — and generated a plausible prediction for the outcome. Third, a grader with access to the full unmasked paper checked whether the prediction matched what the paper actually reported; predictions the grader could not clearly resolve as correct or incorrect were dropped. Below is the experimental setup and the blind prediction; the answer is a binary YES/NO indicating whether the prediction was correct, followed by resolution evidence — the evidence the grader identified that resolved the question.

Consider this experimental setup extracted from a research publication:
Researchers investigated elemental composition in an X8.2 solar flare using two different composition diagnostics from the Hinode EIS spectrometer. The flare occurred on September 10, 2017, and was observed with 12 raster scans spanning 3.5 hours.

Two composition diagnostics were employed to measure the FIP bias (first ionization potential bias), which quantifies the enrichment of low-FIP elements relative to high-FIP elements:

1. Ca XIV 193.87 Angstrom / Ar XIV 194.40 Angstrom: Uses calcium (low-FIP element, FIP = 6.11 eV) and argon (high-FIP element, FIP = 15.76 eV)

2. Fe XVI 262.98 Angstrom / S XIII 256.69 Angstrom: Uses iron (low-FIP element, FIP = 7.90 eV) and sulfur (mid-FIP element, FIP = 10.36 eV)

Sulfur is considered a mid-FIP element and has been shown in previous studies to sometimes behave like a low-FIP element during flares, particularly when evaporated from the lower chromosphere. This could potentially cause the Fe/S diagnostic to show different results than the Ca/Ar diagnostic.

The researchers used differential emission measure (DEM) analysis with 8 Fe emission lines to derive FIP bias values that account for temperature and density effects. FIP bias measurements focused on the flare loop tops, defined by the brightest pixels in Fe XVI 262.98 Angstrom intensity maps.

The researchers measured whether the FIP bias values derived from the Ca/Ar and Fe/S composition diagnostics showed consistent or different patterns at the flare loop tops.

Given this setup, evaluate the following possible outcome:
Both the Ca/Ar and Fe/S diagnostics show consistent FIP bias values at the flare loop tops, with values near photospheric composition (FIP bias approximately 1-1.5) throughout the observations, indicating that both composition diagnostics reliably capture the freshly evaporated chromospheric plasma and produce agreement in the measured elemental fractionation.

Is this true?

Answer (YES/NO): NO